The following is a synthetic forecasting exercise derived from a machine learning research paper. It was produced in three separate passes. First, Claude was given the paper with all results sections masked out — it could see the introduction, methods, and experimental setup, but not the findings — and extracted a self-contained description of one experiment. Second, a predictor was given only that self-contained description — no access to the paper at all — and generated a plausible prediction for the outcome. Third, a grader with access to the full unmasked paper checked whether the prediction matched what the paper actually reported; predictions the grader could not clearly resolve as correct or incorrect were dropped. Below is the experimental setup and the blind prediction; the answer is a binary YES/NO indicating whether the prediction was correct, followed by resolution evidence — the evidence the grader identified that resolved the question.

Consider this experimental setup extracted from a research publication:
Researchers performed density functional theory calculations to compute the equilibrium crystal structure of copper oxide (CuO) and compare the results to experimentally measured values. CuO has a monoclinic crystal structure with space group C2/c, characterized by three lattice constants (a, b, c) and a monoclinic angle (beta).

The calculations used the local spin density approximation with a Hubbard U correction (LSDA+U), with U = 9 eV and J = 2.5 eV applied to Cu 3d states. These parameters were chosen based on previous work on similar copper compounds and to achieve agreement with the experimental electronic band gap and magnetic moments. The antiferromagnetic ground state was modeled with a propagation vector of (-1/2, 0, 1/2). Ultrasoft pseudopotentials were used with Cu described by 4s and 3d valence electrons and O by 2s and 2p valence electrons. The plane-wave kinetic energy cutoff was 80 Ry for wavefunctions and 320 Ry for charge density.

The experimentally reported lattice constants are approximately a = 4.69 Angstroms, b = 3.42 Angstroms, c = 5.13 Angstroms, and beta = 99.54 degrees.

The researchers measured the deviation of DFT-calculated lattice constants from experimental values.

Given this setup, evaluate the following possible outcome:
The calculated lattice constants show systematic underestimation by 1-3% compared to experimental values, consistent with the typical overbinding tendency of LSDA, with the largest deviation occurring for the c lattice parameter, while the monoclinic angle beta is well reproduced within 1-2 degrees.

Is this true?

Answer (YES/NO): NO